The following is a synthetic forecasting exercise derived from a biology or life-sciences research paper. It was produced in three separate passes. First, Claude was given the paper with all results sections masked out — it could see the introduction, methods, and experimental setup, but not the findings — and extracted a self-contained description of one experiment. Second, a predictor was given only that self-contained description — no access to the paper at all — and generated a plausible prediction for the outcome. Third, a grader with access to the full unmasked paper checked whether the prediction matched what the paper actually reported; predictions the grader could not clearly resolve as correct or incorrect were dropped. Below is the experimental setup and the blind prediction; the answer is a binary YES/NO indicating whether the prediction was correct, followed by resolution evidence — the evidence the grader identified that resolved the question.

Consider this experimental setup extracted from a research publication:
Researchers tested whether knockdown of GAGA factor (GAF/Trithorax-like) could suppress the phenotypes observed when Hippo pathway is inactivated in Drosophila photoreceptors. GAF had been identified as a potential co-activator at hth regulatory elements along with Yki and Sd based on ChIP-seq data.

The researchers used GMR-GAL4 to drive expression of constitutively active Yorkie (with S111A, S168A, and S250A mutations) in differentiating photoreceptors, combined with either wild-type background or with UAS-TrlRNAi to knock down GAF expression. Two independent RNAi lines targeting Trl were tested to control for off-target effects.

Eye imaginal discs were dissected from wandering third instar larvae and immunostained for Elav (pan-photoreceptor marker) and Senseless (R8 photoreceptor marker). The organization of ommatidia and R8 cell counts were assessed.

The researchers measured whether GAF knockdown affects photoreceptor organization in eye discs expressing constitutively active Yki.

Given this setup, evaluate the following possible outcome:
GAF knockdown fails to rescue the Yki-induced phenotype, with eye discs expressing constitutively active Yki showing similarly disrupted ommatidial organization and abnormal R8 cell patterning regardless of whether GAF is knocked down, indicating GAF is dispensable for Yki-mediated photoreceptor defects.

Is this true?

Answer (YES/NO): NO